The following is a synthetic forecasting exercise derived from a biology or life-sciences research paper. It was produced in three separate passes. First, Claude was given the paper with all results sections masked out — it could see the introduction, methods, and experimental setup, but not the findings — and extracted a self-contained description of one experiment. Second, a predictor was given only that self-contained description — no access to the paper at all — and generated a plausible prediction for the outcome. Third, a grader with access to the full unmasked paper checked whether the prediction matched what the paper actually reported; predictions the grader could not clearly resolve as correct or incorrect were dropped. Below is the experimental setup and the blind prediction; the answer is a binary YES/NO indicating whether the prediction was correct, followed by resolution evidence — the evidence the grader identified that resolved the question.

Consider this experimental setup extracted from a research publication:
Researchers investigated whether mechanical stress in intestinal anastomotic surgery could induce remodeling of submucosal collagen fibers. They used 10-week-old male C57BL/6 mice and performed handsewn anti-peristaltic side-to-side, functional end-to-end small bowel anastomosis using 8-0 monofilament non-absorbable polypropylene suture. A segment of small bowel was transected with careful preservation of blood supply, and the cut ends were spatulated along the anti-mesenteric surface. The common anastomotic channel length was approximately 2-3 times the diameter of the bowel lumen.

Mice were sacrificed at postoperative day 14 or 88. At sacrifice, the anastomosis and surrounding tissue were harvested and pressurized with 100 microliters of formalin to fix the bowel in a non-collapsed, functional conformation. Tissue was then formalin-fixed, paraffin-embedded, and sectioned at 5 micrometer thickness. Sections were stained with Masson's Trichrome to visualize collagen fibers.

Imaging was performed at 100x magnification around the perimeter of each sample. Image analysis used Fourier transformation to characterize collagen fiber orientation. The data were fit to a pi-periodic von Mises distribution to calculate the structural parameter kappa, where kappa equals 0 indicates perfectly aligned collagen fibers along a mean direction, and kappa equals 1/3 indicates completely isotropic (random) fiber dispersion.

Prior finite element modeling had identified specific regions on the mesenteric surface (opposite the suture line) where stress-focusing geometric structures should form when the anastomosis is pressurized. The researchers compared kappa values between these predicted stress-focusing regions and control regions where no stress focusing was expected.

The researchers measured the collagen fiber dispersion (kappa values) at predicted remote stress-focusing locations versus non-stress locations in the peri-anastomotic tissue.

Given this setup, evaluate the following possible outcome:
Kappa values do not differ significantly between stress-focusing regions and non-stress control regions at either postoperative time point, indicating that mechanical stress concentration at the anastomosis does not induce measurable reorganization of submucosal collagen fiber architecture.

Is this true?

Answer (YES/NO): NO